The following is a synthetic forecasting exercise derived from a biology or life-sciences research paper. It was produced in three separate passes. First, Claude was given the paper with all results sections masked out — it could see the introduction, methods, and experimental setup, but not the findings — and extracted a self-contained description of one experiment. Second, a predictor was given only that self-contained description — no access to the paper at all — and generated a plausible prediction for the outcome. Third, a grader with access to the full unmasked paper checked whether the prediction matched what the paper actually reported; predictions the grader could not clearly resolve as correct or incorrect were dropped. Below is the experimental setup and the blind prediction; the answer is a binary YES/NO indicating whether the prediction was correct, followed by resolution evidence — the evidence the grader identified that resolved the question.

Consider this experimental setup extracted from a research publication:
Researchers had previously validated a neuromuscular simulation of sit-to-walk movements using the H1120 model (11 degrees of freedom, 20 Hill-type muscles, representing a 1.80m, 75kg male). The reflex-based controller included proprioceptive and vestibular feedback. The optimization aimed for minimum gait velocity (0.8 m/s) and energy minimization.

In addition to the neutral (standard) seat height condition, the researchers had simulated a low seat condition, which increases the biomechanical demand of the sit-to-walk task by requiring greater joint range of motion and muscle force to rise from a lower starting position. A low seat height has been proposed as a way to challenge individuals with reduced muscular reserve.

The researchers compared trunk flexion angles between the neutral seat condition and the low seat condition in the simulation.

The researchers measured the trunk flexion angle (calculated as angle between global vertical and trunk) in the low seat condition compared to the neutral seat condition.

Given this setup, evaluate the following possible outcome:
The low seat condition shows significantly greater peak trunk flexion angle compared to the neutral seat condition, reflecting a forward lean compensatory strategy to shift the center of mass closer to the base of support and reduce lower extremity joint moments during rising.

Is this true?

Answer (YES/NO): YES